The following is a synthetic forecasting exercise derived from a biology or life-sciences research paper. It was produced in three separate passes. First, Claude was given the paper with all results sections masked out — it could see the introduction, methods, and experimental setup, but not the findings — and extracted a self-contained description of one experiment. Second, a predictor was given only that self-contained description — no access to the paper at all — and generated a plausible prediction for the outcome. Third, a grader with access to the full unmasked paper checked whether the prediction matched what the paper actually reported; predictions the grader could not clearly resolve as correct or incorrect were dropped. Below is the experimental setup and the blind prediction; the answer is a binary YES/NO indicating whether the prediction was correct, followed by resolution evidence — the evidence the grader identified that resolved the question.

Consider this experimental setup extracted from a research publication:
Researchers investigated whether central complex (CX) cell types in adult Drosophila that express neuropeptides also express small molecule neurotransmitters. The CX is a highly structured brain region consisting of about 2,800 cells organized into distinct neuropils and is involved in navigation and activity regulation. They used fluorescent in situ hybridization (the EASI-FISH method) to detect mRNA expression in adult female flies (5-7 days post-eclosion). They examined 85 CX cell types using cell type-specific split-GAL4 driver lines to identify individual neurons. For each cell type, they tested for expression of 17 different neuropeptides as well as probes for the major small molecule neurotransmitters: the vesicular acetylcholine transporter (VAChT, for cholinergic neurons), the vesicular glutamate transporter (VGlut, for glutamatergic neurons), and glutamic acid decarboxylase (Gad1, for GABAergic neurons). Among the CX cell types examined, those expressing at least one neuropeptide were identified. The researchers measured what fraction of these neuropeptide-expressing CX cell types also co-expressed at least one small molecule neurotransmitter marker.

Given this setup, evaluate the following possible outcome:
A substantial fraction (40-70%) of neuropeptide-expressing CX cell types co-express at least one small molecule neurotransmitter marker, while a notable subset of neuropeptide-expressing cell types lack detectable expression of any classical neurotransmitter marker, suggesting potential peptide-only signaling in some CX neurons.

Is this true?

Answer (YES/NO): NO